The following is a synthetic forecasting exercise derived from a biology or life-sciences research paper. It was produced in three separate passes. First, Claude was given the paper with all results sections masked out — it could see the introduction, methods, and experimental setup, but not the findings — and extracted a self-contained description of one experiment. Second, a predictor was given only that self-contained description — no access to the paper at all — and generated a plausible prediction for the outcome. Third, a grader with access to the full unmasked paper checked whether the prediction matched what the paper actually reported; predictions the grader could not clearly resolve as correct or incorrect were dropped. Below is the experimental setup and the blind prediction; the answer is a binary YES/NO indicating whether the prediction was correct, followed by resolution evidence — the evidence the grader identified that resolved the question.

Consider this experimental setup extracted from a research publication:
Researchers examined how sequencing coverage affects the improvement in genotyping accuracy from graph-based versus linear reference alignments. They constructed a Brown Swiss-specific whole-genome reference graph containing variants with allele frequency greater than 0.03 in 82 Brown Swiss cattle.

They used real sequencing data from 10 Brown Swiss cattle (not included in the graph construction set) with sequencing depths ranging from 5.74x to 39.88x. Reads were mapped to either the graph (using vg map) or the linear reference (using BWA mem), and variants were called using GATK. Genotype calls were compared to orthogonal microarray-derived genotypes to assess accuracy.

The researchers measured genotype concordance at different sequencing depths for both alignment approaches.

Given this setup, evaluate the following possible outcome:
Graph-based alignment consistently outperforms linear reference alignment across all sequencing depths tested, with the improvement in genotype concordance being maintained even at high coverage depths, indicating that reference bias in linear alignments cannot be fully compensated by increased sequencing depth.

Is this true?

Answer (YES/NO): NO